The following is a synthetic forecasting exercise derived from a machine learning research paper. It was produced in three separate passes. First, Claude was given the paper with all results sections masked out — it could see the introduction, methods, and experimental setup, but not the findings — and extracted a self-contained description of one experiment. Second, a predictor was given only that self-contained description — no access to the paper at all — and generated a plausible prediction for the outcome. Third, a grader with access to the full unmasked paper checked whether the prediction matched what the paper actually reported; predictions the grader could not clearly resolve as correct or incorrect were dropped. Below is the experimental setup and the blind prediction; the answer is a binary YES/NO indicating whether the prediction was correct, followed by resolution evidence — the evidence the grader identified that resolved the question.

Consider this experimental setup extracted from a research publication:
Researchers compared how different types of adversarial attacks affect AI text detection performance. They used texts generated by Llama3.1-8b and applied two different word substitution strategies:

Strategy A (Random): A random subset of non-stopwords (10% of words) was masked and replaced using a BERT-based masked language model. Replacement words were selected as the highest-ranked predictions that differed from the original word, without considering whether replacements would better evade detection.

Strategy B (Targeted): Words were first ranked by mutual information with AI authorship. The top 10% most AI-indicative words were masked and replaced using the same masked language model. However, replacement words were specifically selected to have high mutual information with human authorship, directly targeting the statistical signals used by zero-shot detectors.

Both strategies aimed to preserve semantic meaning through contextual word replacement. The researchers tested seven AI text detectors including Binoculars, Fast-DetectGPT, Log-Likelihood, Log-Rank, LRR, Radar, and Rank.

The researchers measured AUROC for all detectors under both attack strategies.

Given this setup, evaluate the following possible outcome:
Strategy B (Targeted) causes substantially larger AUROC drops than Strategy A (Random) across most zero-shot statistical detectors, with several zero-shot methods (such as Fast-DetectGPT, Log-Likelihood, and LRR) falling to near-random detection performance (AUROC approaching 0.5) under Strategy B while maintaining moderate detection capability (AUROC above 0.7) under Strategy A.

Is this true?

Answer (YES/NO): NO